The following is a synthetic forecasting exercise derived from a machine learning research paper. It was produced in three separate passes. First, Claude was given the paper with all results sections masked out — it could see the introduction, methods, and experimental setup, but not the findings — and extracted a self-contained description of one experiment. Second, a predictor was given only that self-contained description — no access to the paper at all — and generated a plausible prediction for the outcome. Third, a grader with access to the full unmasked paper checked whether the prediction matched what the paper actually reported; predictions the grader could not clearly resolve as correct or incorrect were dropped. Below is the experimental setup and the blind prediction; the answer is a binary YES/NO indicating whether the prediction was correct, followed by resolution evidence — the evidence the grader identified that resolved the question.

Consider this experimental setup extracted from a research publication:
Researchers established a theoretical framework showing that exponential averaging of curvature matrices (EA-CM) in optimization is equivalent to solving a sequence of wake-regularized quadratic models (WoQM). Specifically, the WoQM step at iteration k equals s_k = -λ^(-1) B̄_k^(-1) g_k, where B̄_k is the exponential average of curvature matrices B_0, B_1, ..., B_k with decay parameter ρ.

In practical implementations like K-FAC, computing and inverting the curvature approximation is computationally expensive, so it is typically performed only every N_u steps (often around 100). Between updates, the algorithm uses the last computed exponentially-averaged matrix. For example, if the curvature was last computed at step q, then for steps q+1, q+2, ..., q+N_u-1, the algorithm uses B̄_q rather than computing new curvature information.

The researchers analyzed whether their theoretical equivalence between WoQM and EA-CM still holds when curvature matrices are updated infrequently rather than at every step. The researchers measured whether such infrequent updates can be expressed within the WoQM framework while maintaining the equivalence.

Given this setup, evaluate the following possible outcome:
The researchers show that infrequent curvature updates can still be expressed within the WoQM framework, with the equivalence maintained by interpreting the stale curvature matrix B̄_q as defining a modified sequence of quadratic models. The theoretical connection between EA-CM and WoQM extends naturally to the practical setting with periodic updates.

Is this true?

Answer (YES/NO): YES